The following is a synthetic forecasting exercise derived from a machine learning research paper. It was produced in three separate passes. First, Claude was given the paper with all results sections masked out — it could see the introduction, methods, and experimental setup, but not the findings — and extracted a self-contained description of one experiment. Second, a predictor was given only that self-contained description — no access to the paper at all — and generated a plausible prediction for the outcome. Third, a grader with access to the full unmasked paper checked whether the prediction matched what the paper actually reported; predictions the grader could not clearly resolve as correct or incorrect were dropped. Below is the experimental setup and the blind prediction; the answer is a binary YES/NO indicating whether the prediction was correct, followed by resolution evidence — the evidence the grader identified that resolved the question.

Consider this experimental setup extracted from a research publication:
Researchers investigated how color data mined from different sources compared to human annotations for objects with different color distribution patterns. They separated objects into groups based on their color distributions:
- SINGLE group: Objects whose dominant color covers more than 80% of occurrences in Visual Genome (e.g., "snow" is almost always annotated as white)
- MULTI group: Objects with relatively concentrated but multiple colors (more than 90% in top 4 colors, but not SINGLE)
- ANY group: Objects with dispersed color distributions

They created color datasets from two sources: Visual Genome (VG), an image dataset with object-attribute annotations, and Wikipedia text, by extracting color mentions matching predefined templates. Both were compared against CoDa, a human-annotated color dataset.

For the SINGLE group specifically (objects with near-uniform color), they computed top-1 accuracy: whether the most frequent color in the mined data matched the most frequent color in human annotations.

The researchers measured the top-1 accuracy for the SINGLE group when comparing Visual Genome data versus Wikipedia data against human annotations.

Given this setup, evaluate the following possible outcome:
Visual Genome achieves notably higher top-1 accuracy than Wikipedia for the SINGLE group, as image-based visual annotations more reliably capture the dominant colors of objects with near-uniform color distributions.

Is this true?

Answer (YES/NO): YES